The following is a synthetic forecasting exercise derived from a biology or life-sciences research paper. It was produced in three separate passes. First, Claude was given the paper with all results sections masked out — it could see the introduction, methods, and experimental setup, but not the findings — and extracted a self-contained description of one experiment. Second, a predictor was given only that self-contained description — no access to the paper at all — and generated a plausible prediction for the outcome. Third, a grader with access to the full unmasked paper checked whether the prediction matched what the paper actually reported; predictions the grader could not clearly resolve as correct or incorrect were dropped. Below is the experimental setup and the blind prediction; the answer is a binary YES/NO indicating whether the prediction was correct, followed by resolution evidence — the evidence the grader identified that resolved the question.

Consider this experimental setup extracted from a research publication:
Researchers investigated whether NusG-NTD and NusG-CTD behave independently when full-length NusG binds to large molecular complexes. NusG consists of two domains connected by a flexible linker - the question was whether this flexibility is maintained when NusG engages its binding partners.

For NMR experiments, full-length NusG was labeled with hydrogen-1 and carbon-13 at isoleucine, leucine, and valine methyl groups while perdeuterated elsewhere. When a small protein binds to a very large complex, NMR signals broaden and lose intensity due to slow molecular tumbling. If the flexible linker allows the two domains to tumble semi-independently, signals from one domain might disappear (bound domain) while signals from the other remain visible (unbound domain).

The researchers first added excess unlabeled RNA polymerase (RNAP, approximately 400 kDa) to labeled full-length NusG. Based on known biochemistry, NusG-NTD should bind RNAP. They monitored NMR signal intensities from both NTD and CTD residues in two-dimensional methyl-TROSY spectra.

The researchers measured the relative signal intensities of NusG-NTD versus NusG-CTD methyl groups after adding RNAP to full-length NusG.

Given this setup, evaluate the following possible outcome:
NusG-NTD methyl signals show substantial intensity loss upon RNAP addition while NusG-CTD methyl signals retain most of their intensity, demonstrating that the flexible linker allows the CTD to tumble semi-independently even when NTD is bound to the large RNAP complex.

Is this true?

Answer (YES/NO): YES